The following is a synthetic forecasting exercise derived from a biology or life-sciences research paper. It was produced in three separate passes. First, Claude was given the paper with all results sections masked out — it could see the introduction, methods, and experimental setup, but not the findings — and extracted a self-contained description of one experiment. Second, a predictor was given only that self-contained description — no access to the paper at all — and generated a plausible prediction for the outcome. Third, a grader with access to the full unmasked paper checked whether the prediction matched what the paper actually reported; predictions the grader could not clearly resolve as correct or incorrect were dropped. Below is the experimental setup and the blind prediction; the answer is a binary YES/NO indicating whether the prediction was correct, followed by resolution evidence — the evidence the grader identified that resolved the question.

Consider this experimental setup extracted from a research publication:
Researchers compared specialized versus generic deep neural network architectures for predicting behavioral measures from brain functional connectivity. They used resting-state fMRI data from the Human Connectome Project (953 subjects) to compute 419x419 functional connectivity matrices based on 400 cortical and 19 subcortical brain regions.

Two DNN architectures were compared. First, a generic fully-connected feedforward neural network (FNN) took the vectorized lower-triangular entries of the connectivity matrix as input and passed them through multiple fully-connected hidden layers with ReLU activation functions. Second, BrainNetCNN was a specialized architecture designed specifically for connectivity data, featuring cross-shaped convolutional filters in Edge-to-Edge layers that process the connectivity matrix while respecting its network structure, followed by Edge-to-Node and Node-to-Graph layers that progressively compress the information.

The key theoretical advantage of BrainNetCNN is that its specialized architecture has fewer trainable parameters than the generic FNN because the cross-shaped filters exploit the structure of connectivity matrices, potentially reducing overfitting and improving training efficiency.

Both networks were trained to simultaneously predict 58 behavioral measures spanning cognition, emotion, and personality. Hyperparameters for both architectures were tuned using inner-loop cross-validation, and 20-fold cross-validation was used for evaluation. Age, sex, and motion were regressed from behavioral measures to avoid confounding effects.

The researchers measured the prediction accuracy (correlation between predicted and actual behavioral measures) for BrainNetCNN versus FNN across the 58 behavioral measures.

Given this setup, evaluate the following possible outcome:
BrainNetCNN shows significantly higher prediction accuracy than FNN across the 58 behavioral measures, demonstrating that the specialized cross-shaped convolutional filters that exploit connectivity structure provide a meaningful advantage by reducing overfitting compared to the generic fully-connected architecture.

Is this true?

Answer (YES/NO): NO